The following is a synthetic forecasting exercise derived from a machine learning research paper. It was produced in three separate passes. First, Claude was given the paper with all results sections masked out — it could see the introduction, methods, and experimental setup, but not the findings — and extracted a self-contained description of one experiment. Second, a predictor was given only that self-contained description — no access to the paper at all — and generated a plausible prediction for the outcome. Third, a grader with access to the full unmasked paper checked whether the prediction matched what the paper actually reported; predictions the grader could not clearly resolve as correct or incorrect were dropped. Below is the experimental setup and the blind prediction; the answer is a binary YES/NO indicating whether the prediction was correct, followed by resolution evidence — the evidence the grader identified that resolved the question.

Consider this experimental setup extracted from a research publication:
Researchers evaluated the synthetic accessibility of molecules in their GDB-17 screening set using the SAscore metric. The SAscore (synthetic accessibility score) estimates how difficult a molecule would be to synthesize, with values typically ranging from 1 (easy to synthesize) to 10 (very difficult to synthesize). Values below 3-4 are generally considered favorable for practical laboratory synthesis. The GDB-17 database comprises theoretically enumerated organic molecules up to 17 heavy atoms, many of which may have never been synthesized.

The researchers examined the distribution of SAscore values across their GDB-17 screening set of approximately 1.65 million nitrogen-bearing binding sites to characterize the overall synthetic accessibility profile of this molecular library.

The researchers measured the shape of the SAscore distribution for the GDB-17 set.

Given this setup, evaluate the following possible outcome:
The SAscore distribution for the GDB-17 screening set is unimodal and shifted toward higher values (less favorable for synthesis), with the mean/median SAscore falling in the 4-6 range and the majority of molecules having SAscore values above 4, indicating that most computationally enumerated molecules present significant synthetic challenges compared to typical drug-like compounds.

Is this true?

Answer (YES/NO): YES